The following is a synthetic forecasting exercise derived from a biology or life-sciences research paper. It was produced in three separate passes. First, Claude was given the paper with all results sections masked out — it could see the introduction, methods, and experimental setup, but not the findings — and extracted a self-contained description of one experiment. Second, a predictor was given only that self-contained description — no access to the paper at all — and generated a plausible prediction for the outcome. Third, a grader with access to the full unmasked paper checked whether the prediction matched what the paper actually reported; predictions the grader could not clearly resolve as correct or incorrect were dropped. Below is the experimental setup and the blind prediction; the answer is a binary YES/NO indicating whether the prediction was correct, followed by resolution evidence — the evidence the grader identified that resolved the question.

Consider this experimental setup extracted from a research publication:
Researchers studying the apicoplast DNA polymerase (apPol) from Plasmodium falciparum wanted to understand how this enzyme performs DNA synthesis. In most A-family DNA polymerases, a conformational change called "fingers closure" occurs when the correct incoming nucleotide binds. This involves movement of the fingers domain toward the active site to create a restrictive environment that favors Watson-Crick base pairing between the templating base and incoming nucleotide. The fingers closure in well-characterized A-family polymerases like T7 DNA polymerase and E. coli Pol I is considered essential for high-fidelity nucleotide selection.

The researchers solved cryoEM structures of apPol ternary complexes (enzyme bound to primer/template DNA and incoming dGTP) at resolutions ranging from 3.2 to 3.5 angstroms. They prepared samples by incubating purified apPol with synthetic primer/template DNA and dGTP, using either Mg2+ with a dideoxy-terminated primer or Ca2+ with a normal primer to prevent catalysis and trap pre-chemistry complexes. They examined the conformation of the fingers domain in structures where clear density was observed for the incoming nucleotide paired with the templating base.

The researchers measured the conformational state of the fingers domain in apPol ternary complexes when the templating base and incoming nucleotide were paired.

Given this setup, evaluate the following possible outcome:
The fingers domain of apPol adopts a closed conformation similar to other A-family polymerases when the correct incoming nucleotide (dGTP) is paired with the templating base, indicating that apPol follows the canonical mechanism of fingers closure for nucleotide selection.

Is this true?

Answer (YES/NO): NO